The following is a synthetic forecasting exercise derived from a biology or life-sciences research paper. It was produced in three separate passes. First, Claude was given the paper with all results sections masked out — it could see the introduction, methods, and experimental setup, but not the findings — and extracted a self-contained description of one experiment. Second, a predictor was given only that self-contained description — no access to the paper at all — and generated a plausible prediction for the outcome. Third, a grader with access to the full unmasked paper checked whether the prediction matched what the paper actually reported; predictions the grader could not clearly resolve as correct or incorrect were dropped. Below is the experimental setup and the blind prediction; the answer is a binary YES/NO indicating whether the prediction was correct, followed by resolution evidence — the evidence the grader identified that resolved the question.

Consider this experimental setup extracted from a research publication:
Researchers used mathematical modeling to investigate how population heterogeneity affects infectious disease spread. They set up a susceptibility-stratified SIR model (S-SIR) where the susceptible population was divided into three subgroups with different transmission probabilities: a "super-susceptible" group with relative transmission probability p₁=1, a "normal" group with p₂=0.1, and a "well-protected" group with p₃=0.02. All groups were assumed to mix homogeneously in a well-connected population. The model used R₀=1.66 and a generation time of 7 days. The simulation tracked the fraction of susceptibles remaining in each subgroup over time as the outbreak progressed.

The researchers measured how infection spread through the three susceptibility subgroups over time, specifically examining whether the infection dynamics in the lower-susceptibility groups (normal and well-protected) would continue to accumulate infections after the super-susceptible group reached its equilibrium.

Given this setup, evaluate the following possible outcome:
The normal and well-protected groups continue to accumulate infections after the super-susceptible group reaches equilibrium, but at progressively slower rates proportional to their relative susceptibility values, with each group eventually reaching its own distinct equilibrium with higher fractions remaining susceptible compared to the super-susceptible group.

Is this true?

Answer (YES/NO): NO